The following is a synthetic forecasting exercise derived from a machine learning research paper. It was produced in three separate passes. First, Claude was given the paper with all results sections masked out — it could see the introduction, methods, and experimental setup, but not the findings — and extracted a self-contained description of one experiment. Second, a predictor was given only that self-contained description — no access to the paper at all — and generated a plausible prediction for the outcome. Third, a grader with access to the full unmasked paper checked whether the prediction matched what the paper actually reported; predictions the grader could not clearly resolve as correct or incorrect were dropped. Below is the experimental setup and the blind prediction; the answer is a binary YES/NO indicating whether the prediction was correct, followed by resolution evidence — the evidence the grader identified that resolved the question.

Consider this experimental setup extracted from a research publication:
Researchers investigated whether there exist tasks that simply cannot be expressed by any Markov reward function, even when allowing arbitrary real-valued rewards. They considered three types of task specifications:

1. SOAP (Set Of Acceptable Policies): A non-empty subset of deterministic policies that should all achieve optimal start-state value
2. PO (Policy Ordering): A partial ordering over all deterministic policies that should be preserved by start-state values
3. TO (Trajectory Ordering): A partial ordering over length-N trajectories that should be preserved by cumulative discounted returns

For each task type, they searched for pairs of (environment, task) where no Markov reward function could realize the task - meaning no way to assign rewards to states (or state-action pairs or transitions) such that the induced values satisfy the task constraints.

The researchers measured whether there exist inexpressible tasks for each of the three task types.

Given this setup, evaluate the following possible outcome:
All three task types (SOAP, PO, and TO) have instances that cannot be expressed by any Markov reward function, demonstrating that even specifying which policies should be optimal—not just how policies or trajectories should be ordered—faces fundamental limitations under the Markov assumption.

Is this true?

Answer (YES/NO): YES